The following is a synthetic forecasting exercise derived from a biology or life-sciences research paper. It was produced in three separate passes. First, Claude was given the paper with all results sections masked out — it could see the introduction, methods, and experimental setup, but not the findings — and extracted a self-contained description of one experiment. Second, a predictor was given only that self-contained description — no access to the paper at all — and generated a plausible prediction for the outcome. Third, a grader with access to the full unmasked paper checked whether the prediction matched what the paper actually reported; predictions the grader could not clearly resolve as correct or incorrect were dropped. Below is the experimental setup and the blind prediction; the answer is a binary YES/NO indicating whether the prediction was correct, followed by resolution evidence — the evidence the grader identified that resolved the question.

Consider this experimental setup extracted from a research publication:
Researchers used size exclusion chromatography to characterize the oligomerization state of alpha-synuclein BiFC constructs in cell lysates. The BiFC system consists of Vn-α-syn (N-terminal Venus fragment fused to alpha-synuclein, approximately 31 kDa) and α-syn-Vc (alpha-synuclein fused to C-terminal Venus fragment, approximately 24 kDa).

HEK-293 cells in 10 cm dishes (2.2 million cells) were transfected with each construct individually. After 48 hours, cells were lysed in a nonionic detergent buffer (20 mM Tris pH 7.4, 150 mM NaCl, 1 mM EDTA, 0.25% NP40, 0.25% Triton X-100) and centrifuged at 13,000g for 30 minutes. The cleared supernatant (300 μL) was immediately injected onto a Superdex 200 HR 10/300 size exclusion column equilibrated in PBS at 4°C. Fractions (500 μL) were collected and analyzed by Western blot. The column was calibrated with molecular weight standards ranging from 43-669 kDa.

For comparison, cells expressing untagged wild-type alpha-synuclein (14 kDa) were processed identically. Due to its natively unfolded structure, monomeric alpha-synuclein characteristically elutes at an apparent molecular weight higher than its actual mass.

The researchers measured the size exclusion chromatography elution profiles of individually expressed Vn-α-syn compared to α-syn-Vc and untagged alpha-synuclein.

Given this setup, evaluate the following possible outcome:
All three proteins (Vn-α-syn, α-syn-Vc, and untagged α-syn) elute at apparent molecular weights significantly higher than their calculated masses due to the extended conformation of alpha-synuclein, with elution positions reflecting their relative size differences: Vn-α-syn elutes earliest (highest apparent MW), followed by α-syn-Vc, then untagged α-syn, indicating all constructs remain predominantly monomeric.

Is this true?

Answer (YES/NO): NO